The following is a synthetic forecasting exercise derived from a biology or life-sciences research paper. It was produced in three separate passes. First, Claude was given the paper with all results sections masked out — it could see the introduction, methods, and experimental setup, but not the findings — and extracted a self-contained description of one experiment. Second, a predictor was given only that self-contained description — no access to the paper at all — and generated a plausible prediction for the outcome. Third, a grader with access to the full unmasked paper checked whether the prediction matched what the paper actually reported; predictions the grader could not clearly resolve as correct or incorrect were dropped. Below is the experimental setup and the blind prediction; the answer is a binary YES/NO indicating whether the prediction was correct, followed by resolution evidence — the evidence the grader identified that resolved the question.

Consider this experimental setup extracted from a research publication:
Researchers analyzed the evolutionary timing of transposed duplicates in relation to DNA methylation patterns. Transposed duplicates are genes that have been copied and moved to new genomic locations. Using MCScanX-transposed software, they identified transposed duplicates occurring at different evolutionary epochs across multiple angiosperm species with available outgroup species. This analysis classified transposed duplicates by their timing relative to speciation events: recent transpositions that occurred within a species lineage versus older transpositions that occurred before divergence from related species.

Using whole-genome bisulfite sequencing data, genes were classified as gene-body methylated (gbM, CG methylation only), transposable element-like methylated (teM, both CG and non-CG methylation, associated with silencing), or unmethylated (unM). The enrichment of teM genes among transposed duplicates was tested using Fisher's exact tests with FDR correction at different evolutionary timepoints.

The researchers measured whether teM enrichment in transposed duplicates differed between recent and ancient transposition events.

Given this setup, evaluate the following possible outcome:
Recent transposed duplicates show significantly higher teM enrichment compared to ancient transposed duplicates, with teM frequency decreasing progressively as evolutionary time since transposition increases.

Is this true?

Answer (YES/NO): YES